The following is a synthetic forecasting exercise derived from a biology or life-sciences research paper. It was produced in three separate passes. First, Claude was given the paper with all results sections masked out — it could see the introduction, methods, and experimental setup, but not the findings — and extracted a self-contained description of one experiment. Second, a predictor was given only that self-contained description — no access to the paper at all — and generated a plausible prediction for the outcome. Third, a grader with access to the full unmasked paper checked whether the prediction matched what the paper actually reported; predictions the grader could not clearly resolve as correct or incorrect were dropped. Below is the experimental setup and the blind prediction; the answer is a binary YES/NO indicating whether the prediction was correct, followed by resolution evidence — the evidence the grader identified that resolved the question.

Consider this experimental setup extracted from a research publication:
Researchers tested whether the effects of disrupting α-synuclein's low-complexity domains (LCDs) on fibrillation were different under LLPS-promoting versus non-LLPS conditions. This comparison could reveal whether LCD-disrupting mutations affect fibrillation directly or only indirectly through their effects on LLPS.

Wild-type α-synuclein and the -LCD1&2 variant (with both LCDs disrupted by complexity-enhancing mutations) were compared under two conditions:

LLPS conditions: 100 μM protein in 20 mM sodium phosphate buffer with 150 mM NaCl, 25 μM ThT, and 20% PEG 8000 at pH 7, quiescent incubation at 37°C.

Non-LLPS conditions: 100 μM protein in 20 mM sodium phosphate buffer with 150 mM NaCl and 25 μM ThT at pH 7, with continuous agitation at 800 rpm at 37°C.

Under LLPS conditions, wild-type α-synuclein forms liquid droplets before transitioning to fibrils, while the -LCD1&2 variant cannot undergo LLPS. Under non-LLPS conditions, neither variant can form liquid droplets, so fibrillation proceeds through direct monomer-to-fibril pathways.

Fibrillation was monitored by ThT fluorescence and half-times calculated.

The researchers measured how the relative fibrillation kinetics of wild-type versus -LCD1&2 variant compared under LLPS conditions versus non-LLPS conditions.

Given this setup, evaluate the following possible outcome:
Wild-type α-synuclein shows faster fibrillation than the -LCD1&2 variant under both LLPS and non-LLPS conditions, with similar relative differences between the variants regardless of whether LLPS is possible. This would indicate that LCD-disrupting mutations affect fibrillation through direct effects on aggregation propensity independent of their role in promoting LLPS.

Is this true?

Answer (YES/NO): NO